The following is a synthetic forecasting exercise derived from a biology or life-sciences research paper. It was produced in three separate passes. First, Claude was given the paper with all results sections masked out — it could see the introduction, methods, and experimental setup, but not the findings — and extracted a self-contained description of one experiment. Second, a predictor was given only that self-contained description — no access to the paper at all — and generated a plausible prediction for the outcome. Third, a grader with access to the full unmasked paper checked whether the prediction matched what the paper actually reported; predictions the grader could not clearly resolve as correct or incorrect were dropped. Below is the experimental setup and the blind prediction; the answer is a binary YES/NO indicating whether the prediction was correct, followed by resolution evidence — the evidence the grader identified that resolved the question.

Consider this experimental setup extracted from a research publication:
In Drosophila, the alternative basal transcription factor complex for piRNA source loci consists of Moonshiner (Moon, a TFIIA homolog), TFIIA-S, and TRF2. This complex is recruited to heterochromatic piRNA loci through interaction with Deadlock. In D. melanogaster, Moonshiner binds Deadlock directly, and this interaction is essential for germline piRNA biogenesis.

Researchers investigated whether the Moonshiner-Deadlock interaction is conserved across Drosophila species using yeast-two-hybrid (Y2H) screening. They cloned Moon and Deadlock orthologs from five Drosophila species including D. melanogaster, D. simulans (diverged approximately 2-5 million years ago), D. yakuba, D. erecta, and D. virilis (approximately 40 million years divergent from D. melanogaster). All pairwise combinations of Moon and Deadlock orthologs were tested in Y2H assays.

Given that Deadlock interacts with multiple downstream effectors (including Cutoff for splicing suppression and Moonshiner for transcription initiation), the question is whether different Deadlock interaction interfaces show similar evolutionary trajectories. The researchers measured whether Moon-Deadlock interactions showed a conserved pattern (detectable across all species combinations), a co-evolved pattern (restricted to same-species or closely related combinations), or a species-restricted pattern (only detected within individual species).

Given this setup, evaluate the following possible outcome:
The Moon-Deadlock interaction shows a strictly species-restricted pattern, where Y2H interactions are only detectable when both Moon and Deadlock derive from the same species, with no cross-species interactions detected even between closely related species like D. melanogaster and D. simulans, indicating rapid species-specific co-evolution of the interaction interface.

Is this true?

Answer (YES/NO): NO